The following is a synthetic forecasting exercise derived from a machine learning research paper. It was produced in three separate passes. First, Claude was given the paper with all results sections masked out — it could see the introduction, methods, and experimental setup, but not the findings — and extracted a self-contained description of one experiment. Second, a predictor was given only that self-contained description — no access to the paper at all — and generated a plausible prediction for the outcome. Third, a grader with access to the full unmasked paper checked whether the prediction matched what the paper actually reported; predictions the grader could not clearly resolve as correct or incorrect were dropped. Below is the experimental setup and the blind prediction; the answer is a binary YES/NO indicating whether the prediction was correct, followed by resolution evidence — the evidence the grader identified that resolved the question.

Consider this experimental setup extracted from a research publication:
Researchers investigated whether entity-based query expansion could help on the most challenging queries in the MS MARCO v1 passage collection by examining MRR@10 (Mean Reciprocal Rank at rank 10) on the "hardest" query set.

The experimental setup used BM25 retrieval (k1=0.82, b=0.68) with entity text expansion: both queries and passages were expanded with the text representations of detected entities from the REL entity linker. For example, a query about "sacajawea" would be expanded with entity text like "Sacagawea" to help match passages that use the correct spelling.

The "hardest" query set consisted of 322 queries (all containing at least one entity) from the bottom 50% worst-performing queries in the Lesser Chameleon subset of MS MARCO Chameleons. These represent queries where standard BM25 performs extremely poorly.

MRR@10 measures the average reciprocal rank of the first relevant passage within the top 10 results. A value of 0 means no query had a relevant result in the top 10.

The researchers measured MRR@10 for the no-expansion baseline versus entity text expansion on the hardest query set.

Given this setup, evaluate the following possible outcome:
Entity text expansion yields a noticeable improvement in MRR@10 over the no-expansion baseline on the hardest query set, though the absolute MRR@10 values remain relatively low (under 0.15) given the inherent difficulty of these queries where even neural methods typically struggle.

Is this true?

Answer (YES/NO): NO